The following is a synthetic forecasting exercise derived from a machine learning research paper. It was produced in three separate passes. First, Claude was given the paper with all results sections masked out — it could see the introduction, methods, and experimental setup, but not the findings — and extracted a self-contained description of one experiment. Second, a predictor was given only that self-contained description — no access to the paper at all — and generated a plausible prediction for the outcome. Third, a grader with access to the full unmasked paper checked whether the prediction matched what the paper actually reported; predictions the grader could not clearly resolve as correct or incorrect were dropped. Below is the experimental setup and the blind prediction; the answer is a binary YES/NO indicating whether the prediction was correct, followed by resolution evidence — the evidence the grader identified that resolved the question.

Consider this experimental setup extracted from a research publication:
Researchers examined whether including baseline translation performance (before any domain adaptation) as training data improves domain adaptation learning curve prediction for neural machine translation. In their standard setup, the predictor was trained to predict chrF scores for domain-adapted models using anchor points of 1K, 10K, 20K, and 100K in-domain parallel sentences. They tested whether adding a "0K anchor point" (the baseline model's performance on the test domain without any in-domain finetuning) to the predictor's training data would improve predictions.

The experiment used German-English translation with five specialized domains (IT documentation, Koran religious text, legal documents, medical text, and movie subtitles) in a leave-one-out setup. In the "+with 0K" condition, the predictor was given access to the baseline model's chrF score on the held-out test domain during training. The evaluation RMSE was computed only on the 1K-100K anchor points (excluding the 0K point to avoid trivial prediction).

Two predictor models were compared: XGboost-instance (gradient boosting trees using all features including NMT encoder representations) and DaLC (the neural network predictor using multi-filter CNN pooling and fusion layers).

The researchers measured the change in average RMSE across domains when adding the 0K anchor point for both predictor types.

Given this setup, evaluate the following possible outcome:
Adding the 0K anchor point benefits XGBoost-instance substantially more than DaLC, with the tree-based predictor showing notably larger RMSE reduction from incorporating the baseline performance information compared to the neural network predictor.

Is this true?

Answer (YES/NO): NO